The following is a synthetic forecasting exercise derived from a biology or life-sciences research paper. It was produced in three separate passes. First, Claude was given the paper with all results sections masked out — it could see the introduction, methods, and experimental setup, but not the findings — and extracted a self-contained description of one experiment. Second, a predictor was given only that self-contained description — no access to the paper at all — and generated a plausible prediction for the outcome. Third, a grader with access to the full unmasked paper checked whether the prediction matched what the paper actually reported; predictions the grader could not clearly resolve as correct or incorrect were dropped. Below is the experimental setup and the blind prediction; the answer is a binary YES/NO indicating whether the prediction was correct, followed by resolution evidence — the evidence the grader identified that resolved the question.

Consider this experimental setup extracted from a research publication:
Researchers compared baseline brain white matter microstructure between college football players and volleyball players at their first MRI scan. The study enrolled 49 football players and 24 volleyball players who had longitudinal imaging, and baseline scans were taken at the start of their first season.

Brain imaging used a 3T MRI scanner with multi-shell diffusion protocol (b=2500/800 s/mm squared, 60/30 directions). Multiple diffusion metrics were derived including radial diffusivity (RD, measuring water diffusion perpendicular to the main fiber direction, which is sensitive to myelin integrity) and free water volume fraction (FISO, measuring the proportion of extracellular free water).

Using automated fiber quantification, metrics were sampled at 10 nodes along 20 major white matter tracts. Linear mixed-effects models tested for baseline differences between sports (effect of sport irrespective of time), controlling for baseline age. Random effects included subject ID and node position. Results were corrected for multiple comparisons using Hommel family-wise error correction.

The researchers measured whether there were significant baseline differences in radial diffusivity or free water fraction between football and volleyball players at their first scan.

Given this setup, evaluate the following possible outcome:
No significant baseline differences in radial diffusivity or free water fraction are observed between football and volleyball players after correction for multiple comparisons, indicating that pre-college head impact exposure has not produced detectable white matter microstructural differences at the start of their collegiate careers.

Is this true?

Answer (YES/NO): YES